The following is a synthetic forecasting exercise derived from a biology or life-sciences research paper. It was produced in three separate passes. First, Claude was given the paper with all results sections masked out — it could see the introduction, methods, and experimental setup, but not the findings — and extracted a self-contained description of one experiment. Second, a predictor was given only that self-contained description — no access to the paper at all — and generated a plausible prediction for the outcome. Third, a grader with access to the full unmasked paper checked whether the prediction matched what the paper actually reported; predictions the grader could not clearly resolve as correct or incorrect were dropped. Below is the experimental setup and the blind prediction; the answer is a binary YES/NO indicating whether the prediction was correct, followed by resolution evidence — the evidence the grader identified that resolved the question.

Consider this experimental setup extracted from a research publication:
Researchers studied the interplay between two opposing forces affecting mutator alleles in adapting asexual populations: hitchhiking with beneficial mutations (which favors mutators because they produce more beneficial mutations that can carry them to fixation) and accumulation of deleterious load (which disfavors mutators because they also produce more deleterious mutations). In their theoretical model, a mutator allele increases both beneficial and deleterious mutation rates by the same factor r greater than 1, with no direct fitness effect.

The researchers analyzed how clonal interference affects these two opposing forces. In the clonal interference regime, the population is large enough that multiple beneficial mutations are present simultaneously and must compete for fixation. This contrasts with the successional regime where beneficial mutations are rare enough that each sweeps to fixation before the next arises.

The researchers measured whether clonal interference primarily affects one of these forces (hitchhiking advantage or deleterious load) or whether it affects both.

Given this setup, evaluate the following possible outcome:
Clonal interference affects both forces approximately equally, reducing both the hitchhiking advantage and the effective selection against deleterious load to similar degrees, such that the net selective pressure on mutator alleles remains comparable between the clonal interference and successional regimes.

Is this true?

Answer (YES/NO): NO